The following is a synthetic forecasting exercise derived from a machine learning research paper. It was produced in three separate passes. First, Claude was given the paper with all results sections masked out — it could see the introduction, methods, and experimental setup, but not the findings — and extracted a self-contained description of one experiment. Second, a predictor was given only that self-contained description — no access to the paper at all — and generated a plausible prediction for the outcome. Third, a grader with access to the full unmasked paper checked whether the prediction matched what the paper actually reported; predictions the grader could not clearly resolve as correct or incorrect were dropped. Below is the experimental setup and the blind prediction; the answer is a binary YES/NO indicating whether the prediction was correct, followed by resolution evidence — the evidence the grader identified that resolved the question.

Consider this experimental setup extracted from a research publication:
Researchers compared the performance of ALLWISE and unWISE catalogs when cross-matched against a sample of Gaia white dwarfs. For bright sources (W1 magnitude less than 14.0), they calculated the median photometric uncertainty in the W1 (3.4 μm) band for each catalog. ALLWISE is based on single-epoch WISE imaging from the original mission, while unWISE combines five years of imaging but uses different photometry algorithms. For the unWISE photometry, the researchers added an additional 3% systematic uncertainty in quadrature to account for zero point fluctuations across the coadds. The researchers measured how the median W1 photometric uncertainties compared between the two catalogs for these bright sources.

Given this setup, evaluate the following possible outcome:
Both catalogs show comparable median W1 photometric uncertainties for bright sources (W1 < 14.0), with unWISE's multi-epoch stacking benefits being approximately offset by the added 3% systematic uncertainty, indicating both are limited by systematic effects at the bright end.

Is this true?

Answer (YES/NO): NO